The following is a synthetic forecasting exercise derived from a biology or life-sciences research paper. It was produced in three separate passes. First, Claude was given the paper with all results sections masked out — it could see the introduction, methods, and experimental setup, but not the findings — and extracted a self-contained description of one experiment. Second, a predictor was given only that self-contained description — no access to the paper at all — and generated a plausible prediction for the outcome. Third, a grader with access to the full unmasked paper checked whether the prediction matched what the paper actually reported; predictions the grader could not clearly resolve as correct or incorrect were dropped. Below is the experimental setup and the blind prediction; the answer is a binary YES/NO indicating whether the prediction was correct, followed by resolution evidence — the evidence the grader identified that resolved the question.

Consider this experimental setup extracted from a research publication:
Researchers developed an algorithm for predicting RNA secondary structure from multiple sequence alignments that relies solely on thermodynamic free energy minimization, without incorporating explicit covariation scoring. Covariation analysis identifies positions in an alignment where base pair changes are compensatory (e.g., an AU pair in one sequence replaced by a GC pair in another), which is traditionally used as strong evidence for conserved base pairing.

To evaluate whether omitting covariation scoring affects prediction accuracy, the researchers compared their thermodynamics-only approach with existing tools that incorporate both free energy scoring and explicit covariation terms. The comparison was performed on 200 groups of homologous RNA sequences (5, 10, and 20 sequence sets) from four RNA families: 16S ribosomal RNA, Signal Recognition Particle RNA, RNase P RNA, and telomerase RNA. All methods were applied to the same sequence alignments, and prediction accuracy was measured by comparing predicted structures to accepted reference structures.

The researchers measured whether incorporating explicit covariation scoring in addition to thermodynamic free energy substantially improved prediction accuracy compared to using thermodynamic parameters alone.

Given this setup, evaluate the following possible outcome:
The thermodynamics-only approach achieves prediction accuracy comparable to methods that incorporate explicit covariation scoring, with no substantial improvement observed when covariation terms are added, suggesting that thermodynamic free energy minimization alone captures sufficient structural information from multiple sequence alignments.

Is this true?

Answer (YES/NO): YES